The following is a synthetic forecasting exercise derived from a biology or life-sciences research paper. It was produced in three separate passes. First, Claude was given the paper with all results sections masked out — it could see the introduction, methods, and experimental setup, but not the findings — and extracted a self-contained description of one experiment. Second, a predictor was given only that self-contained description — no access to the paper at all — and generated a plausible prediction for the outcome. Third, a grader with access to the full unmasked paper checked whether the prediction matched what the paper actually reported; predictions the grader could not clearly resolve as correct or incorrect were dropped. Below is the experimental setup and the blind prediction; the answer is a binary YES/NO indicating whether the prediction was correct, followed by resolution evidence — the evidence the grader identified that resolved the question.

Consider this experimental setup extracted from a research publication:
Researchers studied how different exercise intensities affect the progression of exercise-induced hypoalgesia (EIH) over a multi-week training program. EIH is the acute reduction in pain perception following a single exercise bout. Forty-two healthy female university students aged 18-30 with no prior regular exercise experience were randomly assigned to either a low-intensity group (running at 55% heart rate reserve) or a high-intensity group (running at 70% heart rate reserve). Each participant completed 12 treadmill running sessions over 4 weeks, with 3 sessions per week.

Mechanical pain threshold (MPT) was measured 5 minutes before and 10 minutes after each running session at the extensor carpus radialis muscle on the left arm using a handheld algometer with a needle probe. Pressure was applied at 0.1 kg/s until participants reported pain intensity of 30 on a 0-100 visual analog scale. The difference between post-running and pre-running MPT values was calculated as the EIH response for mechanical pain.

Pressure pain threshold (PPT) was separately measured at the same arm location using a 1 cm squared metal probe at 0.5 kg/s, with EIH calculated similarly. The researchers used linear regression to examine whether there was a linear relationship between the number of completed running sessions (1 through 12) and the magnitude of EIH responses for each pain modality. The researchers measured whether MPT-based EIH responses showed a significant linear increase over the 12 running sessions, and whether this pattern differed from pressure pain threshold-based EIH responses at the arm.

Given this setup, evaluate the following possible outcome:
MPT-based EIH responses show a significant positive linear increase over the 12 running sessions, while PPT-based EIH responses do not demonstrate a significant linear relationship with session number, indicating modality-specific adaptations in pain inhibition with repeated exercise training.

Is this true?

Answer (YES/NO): NO